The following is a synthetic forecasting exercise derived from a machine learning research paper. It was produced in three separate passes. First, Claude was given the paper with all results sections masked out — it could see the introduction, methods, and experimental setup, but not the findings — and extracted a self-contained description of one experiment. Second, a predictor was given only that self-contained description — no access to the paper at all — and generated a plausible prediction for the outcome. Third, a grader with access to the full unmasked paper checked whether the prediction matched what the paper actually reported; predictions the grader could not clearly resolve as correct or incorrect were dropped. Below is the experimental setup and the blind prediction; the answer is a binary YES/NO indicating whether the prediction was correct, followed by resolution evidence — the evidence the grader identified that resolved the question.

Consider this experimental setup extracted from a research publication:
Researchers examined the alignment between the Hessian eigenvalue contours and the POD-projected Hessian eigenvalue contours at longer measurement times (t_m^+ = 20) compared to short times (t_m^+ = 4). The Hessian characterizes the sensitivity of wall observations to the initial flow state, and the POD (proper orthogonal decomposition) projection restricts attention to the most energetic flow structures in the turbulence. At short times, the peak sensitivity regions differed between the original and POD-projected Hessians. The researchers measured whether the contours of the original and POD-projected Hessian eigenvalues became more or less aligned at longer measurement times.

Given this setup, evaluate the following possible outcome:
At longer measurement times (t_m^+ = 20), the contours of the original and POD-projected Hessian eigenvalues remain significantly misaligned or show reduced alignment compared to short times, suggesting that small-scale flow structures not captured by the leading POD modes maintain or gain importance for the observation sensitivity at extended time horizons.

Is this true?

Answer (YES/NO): NO